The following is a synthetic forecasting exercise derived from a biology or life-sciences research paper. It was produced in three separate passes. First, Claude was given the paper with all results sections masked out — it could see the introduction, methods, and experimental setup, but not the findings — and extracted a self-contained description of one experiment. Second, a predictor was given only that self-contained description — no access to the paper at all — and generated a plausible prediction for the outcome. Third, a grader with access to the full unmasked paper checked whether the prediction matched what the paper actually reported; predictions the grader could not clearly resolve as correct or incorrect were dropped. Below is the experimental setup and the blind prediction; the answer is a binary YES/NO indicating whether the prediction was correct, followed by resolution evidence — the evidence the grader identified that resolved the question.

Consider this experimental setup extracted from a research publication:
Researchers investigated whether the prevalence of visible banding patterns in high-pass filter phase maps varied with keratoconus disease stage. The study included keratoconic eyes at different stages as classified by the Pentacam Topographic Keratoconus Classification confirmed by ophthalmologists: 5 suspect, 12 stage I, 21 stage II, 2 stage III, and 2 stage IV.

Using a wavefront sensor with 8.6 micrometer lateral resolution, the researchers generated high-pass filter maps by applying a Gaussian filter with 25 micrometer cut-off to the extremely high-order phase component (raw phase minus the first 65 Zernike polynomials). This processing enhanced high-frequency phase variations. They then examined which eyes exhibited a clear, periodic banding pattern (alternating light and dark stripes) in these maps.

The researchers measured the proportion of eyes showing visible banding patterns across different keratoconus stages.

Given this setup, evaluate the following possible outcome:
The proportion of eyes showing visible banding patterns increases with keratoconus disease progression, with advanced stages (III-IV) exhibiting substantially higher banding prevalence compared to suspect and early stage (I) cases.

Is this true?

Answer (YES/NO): YES